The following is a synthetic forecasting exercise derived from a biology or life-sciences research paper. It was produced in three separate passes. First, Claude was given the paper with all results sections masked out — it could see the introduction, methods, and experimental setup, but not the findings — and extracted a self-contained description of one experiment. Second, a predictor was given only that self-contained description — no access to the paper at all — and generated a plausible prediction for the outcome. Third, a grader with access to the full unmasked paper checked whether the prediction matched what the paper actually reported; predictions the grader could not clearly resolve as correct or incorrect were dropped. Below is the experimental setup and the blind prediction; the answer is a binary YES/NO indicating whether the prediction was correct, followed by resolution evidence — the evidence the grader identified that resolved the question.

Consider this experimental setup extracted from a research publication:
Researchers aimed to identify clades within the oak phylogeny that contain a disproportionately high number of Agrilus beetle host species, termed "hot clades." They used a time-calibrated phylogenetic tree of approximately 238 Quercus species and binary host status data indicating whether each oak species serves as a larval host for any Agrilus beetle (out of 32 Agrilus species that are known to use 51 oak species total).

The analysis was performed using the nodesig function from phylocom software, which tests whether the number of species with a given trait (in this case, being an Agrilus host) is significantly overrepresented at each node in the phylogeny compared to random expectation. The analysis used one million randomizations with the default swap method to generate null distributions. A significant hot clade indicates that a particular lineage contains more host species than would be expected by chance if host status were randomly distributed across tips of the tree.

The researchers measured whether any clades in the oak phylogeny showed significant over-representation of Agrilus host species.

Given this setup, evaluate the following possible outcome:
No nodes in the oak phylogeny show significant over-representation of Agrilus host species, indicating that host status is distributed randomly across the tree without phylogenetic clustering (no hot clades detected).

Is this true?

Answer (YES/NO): NO